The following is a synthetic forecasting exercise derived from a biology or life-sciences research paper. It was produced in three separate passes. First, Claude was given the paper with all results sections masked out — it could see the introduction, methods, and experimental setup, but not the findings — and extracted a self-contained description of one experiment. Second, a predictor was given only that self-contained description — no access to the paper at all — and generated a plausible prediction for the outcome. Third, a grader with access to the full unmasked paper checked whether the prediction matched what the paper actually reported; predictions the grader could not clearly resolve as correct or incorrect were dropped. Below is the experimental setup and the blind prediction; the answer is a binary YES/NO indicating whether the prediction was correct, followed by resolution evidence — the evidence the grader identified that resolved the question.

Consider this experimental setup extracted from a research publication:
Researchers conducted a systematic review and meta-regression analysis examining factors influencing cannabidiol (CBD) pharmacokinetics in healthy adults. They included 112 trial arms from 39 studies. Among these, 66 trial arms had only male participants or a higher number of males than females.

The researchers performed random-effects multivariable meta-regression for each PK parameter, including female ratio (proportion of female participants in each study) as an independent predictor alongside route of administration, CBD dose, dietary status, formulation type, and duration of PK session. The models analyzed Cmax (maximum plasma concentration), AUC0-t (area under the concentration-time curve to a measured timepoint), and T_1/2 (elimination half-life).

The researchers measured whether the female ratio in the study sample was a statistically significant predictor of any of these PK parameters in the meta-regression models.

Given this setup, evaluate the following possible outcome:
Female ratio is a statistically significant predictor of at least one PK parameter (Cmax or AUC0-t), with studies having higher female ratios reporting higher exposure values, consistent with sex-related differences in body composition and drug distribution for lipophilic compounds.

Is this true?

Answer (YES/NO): YES